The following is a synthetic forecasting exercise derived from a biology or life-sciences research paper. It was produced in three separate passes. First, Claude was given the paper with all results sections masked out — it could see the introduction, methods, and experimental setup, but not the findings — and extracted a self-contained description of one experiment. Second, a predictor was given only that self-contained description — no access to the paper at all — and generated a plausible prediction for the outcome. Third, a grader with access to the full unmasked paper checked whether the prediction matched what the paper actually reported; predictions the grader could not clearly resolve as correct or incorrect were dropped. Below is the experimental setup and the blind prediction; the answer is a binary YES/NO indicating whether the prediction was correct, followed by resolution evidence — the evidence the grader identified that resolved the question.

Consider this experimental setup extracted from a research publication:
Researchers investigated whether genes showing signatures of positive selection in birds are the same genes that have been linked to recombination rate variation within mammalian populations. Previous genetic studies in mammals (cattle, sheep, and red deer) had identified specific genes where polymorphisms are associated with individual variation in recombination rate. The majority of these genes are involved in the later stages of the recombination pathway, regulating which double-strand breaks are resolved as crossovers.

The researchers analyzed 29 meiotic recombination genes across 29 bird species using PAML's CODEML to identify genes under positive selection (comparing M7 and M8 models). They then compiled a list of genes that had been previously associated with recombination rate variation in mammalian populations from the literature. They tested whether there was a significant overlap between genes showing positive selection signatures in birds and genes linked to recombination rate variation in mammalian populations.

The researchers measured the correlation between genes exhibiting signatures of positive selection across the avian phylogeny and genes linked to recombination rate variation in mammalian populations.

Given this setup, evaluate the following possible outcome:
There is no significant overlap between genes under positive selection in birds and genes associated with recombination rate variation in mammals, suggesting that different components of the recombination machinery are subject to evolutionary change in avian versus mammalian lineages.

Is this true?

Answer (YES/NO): NO